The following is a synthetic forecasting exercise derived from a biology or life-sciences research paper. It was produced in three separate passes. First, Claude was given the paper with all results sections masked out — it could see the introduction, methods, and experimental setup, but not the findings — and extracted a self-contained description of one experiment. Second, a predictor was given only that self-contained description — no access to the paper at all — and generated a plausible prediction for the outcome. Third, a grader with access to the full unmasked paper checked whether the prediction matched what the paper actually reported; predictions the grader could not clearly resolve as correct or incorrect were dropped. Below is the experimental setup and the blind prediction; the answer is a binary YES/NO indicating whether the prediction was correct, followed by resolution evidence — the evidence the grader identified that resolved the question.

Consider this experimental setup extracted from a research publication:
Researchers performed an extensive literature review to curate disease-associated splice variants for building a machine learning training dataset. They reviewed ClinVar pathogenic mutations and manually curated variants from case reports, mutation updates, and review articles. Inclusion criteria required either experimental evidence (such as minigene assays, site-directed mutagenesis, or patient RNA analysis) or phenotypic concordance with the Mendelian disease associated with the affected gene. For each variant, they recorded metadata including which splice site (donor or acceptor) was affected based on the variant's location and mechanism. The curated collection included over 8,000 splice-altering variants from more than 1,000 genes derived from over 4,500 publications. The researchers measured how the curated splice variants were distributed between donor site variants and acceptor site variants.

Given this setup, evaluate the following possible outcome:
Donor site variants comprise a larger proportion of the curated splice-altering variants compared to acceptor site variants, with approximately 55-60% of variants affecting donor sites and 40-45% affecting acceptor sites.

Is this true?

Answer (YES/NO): YES